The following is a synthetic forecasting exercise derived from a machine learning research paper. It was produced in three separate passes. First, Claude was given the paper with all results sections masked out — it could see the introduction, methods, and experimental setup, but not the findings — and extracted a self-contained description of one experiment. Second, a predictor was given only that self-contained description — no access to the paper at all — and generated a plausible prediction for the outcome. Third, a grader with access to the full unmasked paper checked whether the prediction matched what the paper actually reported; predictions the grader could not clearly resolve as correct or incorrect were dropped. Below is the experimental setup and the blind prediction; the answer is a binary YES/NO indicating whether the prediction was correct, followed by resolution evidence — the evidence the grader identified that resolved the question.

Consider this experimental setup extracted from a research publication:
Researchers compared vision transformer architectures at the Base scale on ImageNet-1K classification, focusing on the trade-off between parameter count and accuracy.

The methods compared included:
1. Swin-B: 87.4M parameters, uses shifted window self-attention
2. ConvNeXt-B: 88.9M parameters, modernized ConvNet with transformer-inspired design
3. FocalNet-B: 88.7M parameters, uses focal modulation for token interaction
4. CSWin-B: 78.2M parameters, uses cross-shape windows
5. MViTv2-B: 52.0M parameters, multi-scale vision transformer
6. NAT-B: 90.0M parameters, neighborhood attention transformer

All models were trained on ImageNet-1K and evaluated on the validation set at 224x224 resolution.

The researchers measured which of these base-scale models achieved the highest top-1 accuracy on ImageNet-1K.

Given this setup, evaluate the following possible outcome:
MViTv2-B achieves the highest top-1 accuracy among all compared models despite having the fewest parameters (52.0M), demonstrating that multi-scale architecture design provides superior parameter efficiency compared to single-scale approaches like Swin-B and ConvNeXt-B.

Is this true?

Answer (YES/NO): NO